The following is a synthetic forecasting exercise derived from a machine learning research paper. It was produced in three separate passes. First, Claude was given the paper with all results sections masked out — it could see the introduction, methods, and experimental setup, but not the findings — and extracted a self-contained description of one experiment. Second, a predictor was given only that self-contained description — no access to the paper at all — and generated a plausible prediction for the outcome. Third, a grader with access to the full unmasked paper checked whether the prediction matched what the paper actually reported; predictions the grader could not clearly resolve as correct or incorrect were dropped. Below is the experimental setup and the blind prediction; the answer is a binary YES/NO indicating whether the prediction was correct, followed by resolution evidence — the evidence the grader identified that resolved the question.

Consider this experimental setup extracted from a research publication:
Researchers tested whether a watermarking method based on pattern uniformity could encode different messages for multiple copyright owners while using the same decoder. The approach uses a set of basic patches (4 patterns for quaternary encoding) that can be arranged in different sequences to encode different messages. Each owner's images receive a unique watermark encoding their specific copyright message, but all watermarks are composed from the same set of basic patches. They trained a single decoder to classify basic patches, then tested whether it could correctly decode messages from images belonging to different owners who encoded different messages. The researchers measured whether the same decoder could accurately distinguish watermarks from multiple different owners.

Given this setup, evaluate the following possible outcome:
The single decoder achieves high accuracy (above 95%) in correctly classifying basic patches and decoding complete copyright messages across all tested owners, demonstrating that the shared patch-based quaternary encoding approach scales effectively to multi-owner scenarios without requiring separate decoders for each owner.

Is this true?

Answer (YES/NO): YES